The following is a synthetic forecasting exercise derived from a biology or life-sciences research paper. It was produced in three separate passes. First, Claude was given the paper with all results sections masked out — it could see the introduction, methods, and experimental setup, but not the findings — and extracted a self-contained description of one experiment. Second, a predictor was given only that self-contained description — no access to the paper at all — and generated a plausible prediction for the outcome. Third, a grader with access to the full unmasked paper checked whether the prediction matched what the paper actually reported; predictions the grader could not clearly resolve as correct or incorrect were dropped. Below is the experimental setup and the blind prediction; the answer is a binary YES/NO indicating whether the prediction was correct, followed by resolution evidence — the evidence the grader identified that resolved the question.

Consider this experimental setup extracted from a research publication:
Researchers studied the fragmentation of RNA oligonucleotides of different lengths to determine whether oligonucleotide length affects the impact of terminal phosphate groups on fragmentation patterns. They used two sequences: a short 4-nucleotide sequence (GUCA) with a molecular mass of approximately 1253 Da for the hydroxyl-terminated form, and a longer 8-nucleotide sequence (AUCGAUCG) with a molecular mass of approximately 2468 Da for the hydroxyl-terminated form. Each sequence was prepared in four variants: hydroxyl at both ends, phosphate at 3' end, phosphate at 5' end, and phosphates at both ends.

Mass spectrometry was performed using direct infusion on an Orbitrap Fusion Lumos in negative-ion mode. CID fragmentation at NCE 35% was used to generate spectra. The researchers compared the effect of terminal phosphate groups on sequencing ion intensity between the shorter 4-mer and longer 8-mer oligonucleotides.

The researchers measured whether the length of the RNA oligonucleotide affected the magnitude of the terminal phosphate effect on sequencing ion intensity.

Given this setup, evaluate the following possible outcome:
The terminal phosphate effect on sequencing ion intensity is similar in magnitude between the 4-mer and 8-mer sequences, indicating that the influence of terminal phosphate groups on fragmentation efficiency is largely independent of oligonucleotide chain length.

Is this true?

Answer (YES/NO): NO